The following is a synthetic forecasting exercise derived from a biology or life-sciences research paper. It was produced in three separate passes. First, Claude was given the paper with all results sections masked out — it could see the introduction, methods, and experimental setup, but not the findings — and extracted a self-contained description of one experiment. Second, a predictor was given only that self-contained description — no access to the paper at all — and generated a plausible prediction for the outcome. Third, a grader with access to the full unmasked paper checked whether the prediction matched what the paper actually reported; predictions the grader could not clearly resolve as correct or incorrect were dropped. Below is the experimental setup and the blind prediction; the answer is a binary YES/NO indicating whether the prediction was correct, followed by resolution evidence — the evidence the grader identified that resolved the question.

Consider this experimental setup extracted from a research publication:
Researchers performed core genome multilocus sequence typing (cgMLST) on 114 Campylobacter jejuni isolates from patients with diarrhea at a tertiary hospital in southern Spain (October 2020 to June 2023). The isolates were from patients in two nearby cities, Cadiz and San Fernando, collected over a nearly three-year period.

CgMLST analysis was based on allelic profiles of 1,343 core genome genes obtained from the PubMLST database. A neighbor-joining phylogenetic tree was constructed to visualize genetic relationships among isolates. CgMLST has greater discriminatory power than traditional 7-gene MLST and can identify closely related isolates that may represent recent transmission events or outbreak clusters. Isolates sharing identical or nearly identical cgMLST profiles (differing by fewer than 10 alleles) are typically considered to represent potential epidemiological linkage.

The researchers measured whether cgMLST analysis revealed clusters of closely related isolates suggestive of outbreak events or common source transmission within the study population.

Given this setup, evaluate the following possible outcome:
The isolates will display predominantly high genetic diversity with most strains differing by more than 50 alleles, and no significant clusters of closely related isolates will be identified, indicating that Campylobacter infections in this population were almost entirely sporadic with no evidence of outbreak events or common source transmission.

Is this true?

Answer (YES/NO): NO